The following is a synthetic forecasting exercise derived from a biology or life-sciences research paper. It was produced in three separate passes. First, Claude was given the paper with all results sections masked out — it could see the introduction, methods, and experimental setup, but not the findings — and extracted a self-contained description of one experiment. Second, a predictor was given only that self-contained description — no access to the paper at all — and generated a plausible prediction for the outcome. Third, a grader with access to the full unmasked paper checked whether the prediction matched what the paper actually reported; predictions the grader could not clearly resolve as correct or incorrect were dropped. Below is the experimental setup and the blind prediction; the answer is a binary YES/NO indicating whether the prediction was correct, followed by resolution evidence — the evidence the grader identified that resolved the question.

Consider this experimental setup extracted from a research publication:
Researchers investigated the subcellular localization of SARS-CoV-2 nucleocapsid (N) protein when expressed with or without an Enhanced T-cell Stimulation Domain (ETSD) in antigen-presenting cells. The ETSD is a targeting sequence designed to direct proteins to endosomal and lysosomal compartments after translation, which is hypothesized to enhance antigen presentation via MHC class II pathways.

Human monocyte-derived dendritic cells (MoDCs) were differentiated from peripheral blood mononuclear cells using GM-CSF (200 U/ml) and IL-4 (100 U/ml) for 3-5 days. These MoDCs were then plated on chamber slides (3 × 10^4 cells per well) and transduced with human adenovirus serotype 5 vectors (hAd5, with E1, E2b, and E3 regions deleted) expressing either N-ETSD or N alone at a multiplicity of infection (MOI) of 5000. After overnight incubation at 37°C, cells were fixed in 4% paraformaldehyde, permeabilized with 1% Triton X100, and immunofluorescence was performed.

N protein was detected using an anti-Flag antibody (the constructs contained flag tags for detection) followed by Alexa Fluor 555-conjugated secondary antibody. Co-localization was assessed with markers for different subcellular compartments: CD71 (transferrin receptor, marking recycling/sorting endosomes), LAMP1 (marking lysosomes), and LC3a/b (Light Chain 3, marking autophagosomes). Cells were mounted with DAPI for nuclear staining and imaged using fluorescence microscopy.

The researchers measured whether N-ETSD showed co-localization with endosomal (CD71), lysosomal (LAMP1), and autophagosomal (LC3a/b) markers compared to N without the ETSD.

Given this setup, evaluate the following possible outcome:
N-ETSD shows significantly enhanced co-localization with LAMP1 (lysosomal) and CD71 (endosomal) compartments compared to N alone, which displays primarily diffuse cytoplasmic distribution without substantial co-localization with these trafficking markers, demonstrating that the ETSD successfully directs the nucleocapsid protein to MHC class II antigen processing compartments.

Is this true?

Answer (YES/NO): YES